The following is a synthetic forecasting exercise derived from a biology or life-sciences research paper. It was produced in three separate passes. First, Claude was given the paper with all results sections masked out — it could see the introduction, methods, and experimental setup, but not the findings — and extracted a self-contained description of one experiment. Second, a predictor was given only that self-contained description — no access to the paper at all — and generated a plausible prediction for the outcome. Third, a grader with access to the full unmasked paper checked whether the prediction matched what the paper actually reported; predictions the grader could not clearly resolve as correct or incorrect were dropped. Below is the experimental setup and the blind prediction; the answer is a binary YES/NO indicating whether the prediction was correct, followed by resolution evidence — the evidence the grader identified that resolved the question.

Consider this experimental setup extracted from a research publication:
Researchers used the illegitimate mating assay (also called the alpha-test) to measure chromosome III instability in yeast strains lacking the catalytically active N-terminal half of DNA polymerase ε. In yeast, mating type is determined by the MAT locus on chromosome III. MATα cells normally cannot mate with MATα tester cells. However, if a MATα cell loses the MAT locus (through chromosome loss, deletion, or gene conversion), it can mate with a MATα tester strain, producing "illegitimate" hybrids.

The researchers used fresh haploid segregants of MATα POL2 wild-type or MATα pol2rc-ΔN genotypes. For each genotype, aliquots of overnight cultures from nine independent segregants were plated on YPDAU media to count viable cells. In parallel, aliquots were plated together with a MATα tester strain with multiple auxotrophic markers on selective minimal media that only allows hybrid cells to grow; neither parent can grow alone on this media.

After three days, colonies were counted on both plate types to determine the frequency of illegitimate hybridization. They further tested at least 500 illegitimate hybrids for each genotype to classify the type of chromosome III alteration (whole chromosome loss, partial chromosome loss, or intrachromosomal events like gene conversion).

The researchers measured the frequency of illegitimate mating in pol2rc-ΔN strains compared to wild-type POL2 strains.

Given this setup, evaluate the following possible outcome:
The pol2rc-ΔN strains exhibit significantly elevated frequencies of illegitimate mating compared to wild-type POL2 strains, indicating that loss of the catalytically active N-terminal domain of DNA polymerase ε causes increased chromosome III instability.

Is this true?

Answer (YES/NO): YES